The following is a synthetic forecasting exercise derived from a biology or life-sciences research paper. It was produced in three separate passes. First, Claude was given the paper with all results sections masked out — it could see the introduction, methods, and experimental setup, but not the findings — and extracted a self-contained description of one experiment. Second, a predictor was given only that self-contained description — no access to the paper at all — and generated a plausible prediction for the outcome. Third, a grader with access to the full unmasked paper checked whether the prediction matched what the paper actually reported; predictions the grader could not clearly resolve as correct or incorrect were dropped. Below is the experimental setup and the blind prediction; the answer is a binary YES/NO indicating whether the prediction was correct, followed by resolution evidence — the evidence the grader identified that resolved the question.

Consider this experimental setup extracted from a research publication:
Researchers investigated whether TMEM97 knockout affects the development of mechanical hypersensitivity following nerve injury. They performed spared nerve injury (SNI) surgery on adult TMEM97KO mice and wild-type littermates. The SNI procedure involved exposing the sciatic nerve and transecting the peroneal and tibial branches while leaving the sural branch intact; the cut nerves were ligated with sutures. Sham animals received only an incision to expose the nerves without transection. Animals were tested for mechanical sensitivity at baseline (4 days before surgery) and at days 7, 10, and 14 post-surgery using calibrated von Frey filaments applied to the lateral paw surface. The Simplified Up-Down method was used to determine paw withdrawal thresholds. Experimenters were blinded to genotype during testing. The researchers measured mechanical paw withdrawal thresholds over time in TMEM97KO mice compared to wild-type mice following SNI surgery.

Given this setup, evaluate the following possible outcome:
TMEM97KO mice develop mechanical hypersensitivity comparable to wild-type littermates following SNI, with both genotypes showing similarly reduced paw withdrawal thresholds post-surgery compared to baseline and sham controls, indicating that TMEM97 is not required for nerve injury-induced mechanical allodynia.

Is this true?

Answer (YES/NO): YES